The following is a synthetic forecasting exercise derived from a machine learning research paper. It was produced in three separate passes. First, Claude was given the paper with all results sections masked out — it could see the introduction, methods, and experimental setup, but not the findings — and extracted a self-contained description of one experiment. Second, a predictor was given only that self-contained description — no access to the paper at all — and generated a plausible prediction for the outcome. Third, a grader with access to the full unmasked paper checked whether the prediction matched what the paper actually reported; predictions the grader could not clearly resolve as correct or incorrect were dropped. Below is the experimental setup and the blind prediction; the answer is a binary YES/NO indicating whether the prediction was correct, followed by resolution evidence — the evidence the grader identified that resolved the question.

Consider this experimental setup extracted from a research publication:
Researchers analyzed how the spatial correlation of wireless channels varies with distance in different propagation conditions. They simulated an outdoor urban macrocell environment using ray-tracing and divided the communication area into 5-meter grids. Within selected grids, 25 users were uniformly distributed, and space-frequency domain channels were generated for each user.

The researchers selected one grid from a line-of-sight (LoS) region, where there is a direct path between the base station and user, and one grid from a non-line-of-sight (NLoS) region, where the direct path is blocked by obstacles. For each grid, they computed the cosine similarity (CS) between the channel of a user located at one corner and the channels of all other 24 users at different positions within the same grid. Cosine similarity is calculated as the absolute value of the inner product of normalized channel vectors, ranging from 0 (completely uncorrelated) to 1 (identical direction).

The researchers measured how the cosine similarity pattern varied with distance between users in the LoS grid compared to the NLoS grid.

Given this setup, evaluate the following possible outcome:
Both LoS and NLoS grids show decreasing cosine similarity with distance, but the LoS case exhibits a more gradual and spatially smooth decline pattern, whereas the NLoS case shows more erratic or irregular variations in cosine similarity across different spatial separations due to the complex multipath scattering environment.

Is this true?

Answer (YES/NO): NO